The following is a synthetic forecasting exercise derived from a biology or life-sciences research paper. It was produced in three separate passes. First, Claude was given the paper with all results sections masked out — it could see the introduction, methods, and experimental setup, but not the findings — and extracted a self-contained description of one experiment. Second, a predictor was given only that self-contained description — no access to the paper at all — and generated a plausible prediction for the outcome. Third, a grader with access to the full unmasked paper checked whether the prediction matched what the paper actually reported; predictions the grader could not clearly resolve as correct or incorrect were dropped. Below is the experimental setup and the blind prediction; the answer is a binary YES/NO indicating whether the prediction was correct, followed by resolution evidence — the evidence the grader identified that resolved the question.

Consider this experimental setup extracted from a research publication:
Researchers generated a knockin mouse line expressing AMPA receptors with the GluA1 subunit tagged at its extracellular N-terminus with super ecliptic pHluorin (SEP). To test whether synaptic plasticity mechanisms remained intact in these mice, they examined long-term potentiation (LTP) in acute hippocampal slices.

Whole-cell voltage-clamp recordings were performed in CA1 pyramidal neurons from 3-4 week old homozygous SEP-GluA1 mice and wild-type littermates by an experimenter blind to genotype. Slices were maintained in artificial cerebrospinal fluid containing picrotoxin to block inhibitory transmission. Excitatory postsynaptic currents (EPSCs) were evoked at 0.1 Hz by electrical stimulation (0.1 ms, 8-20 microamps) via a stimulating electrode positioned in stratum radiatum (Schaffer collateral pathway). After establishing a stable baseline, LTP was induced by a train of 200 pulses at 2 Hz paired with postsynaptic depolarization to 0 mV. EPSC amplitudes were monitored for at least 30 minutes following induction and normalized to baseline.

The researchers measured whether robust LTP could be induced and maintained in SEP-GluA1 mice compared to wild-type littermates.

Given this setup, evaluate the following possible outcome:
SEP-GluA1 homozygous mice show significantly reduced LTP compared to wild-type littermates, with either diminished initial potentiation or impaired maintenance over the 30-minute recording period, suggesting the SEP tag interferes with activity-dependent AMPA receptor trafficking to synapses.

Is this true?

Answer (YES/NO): NO